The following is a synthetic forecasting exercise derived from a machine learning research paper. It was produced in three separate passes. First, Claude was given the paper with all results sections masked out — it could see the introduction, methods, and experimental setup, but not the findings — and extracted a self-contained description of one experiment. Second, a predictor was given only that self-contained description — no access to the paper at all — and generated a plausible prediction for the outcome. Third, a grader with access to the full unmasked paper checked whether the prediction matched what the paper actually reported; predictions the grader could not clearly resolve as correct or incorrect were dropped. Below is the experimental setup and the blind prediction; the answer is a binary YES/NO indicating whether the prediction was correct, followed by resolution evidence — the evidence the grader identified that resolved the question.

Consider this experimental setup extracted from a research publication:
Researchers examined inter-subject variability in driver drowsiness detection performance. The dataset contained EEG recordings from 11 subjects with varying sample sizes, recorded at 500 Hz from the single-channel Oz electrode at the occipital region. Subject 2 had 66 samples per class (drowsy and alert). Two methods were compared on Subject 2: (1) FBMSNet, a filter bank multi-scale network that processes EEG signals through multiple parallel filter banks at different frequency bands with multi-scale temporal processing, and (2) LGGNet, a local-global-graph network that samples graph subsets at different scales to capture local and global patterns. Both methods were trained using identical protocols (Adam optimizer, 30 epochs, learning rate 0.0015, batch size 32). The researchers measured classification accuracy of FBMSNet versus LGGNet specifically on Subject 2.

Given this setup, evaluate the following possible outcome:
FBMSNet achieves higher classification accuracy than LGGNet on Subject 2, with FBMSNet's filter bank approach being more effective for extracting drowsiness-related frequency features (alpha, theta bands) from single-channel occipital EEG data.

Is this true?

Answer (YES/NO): YES